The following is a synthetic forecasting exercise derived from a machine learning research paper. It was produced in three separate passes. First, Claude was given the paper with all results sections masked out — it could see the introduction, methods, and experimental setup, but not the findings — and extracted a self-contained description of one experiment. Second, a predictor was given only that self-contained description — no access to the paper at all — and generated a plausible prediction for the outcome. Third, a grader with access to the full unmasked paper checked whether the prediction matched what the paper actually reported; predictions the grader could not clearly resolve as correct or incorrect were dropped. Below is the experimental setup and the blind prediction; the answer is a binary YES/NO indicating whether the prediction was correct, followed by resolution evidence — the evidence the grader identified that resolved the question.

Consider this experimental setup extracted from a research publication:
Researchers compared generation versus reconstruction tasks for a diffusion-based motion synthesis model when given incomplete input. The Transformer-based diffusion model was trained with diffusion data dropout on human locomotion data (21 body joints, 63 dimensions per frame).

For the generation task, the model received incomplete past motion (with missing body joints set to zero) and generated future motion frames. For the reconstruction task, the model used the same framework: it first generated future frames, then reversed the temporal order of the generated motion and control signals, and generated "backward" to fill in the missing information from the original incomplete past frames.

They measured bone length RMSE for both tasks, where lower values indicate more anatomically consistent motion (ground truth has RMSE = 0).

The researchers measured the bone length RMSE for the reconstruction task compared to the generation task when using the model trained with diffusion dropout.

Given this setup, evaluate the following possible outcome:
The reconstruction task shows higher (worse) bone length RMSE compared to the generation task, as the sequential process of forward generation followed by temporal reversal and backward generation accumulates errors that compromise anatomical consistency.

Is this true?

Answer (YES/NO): YES